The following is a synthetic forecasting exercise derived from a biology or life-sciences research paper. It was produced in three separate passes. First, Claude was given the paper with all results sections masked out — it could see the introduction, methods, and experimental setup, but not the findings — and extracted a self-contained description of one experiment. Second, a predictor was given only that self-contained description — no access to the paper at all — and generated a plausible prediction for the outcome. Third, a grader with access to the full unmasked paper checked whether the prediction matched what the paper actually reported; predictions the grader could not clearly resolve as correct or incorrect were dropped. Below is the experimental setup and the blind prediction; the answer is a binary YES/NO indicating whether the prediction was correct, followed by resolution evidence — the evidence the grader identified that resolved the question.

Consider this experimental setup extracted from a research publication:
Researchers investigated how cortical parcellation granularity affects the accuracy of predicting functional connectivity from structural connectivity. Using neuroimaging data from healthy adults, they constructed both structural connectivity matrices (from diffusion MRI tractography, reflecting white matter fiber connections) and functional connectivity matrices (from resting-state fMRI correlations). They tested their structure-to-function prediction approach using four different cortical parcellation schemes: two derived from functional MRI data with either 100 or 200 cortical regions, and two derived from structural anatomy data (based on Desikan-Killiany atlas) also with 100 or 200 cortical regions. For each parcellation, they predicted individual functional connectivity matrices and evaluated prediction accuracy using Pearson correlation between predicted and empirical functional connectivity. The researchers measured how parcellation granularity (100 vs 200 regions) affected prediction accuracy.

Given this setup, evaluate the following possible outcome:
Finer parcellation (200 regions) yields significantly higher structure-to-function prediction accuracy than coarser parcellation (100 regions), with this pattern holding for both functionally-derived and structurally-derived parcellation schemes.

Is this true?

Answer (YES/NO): NO